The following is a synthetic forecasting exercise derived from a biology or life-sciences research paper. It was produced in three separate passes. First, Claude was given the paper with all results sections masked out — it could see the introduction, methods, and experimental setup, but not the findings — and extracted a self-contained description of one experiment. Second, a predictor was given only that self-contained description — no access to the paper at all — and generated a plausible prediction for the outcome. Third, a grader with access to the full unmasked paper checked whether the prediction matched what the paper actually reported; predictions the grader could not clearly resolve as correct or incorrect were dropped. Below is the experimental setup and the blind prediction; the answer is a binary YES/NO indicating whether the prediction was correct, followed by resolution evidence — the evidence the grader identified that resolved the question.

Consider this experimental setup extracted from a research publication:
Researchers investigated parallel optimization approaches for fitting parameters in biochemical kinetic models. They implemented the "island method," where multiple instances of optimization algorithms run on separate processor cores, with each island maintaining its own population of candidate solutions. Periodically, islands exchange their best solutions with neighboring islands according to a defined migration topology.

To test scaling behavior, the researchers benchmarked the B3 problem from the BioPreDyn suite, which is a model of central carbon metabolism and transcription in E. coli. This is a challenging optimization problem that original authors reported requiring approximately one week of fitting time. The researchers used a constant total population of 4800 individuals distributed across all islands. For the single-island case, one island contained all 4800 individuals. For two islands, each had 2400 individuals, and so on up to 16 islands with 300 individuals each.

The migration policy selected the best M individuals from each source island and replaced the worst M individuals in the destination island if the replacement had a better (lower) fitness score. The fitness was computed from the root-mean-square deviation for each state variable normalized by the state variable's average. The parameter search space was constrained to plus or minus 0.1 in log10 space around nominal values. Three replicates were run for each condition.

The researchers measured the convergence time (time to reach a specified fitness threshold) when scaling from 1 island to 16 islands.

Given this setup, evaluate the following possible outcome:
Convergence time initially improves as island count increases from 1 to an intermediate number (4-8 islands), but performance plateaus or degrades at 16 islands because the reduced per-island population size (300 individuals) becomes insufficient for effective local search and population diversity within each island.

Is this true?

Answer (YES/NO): NO